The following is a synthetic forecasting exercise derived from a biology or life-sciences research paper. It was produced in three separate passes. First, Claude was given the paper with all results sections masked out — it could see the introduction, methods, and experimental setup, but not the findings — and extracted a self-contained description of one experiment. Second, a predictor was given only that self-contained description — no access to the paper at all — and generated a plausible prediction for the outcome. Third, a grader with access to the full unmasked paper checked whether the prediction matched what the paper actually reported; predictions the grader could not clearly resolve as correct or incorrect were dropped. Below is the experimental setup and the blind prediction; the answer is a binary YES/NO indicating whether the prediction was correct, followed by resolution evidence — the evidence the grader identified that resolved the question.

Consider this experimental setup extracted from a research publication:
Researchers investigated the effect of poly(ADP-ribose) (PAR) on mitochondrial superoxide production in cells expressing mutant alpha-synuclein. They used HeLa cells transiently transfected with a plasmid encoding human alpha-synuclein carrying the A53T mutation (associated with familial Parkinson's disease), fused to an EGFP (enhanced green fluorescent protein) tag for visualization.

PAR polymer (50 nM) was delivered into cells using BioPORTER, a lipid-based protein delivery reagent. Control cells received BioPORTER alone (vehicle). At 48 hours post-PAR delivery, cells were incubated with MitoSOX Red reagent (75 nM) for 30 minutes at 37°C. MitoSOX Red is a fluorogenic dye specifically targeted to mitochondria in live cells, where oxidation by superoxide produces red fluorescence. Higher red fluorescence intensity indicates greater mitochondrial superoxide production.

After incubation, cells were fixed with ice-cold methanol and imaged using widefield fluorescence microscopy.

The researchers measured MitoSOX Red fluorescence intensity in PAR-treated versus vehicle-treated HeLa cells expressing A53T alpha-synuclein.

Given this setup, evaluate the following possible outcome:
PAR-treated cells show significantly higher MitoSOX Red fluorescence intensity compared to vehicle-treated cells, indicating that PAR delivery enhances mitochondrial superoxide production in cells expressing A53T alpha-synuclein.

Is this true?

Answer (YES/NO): YES